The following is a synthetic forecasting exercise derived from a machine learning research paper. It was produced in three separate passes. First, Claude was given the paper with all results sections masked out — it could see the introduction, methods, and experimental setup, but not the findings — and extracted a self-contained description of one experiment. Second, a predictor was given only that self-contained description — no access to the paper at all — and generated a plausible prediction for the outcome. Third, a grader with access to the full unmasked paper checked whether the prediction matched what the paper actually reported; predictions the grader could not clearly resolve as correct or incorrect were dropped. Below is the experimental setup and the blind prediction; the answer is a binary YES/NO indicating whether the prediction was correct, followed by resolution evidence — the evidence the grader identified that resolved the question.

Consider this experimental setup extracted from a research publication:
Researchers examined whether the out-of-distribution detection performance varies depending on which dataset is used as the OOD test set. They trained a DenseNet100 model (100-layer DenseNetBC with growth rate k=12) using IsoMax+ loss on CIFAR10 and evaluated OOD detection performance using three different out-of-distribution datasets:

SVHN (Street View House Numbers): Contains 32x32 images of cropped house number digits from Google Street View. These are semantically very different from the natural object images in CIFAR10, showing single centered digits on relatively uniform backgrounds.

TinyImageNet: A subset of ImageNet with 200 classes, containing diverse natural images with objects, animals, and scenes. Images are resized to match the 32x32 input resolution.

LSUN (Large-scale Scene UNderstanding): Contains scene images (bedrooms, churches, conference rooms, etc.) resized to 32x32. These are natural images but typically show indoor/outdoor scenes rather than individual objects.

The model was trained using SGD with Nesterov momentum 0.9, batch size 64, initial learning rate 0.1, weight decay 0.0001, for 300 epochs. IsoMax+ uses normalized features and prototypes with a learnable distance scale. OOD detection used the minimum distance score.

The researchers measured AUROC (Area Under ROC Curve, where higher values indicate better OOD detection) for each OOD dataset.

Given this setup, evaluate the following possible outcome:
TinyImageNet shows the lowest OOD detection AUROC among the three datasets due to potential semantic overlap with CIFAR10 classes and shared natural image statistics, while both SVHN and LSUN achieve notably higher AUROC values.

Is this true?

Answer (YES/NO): YES